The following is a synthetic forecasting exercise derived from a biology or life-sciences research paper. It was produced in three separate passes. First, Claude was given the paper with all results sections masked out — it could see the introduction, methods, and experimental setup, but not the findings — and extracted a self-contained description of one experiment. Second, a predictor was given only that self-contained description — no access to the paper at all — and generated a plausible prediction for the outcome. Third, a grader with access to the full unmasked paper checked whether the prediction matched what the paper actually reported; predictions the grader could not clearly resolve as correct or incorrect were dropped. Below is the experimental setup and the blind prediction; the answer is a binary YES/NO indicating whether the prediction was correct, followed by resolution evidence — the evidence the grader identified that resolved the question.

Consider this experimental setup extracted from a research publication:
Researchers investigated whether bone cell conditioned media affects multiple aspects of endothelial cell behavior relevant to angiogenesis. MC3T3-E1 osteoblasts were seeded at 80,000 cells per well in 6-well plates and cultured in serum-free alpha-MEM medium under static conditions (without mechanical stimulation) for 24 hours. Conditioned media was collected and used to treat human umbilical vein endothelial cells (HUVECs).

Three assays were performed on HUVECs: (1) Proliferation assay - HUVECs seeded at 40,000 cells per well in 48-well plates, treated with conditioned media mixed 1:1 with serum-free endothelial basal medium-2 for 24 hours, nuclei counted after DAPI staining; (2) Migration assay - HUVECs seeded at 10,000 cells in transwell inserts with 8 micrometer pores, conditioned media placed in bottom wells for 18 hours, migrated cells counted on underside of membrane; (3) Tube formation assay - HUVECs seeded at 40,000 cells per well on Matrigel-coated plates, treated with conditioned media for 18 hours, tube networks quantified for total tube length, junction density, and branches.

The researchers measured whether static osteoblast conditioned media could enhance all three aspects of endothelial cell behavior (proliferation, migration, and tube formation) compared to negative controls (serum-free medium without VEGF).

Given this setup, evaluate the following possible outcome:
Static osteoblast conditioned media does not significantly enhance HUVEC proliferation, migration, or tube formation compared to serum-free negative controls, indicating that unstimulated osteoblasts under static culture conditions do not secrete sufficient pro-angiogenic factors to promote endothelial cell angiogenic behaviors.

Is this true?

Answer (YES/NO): YES